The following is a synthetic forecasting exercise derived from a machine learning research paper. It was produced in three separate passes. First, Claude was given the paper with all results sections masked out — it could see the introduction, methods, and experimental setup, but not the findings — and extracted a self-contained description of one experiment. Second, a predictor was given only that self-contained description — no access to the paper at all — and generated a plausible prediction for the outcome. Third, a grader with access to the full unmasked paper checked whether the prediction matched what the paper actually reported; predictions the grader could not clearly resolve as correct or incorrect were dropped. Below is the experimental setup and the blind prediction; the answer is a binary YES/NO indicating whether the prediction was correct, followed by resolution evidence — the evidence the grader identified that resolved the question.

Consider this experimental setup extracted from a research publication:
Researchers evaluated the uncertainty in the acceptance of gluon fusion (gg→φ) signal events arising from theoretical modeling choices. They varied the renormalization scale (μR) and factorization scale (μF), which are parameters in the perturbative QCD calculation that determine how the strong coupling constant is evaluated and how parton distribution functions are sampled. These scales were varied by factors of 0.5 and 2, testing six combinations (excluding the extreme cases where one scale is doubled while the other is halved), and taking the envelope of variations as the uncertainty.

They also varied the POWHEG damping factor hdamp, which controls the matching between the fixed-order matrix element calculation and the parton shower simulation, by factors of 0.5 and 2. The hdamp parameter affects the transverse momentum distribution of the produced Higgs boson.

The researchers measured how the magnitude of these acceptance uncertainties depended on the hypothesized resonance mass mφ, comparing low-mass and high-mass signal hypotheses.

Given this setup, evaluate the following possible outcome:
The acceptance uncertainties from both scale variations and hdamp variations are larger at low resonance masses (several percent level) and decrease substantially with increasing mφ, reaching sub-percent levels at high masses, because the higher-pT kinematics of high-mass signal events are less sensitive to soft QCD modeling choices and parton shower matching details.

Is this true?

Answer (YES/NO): NO